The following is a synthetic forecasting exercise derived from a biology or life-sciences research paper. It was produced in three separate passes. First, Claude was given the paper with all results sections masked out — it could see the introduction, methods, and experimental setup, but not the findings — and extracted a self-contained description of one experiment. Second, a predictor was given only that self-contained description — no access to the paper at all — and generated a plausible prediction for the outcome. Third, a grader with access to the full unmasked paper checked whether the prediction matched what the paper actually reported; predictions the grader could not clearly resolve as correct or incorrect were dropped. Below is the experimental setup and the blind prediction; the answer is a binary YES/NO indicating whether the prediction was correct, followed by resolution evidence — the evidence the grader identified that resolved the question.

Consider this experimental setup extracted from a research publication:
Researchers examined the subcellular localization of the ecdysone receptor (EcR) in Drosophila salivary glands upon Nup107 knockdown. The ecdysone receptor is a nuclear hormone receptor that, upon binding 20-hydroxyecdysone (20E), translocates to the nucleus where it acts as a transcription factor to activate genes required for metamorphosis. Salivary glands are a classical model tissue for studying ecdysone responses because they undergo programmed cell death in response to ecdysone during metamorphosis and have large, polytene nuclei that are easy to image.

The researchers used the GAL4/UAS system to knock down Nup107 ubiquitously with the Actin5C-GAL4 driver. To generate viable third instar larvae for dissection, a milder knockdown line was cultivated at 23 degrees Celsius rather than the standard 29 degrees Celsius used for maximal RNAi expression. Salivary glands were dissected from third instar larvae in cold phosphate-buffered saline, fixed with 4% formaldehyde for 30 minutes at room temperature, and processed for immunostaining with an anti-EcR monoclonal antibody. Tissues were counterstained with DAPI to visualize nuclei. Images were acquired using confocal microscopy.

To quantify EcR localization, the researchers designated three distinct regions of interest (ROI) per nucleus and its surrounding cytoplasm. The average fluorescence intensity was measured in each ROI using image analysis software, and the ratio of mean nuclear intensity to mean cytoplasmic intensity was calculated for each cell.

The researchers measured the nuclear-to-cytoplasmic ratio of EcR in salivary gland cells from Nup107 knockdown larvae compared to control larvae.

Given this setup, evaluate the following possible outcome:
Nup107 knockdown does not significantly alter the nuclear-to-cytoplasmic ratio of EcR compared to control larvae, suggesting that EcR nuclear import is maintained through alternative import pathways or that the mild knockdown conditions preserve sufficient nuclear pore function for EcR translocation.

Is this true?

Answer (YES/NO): NO